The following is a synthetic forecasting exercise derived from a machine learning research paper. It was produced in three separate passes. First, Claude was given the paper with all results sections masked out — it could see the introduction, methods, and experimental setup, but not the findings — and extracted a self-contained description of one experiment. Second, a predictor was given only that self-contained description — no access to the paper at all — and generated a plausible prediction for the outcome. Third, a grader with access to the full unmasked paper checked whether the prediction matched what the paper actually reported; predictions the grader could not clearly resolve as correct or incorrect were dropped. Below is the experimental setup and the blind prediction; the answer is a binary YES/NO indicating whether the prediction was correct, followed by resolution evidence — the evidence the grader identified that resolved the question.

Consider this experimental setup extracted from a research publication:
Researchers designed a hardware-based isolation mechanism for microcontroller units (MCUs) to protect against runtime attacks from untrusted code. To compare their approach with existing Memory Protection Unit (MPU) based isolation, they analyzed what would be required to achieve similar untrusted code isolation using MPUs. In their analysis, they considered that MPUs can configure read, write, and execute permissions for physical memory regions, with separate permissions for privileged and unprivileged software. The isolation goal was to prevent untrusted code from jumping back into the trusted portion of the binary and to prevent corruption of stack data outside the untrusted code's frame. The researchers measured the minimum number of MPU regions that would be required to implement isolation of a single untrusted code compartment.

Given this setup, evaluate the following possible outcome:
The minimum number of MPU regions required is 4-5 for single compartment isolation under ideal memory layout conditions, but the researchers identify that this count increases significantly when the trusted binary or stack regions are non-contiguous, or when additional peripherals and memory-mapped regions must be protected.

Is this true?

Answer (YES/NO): NO